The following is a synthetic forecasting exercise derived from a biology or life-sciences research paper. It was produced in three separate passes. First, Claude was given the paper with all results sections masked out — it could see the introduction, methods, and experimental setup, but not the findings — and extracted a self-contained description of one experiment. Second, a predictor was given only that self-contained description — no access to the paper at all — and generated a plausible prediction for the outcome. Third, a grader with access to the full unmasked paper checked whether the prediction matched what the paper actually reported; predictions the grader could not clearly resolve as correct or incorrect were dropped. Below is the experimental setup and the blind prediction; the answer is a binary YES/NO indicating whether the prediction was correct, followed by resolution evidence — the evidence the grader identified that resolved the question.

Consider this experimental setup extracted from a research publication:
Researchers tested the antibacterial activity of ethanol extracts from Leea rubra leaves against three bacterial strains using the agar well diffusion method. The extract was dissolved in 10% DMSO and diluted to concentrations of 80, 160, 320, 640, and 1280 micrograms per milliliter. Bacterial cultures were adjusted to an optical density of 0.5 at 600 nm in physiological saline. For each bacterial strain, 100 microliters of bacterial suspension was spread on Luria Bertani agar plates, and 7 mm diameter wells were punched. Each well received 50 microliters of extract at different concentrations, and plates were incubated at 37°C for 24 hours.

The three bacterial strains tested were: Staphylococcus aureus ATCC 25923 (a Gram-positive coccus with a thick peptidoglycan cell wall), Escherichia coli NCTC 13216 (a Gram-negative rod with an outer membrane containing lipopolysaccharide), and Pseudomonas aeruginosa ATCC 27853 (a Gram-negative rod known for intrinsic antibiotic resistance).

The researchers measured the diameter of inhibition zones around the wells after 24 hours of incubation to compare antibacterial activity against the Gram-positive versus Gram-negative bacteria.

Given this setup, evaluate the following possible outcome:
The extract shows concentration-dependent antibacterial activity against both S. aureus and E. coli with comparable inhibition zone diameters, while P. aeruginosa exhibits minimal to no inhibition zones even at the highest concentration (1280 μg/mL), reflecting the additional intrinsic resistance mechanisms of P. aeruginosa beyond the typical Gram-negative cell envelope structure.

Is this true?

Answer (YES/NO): NO